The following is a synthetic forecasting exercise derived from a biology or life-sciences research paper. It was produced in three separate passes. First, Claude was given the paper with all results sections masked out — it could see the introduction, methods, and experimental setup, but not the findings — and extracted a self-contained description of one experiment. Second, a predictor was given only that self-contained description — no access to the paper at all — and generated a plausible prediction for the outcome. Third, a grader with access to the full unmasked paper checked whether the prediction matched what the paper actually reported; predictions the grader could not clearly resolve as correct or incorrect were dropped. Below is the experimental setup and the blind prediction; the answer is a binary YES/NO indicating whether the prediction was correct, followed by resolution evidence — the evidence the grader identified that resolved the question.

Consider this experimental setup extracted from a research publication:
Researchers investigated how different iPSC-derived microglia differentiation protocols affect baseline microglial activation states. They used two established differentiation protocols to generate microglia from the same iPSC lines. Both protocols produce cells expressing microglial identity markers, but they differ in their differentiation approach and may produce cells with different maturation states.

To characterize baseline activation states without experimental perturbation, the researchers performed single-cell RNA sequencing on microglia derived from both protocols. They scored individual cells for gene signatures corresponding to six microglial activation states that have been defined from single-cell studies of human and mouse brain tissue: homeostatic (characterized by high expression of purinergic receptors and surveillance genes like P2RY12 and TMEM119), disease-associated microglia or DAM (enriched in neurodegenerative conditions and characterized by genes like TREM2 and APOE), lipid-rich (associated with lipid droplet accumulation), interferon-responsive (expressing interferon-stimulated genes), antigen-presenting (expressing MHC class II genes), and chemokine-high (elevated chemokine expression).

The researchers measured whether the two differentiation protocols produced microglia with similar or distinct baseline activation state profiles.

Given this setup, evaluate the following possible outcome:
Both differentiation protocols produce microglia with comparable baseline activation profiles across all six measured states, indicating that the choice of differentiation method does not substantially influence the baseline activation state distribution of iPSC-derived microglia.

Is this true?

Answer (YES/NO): NO